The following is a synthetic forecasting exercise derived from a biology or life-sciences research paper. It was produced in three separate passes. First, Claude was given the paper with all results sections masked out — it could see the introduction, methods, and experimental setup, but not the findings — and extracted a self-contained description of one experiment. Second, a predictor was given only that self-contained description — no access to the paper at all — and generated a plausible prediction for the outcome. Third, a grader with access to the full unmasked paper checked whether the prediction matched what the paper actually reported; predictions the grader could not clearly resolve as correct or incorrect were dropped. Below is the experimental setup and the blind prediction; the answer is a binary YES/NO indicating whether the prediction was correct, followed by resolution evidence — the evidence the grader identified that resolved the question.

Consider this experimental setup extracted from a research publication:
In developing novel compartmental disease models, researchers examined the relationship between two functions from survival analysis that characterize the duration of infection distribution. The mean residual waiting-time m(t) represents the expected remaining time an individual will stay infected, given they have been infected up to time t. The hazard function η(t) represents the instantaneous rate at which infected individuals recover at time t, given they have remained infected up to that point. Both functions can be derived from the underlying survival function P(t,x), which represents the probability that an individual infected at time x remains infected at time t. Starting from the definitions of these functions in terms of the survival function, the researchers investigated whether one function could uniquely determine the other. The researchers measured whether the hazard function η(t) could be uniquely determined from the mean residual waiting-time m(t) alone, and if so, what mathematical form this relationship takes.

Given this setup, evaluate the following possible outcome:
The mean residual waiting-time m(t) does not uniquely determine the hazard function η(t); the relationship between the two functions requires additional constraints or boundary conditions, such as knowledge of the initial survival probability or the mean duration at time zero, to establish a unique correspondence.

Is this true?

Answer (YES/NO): NO